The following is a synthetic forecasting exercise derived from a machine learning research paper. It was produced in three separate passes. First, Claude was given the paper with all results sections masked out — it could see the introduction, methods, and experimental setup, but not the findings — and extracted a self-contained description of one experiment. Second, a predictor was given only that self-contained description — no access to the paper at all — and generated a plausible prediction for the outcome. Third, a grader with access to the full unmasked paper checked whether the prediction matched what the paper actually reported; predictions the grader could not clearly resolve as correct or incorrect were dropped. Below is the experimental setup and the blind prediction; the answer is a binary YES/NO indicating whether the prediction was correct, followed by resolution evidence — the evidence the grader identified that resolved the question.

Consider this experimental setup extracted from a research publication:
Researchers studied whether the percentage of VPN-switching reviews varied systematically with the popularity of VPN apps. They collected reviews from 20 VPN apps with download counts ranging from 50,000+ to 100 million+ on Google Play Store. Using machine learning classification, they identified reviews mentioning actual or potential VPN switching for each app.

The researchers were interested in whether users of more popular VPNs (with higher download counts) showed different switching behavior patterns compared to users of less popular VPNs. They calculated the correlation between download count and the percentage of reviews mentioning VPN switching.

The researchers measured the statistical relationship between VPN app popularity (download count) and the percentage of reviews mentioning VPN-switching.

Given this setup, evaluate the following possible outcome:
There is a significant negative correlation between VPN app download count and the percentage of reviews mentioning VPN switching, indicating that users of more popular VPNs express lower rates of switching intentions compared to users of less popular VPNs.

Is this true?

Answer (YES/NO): YES